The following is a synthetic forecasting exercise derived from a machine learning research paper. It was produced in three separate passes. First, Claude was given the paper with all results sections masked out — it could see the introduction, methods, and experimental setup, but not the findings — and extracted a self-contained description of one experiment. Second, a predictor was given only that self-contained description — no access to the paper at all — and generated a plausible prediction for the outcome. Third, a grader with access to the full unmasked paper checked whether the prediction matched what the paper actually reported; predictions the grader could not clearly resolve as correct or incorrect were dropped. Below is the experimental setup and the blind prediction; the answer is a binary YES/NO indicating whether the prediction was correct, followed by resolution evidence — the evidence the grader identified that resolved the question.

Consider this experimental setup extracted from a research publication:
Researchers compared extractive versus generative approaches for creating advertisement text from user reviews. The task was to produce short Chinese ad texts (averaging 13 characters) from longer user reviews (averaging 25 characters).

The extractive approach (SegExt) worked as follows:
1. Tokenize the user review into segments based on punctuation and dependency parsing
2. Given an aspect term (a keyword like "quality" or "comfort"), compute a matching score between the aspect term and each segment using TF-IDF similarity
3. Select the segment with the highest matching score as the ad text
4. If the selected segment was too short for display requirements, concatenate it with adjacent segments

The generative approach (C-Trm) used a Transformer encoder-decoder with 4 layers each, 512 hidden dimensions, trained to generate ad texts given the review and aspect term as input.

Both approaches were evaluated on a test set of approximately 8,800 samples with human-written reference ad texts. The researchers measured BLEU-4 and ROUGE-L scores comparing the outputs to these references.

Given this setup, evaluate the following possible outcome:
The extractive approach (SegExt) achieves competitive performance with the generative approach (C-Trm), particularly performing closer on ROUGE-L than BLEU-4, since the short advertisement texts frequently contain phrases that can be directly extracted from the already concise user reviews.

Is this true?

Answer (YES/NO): NO